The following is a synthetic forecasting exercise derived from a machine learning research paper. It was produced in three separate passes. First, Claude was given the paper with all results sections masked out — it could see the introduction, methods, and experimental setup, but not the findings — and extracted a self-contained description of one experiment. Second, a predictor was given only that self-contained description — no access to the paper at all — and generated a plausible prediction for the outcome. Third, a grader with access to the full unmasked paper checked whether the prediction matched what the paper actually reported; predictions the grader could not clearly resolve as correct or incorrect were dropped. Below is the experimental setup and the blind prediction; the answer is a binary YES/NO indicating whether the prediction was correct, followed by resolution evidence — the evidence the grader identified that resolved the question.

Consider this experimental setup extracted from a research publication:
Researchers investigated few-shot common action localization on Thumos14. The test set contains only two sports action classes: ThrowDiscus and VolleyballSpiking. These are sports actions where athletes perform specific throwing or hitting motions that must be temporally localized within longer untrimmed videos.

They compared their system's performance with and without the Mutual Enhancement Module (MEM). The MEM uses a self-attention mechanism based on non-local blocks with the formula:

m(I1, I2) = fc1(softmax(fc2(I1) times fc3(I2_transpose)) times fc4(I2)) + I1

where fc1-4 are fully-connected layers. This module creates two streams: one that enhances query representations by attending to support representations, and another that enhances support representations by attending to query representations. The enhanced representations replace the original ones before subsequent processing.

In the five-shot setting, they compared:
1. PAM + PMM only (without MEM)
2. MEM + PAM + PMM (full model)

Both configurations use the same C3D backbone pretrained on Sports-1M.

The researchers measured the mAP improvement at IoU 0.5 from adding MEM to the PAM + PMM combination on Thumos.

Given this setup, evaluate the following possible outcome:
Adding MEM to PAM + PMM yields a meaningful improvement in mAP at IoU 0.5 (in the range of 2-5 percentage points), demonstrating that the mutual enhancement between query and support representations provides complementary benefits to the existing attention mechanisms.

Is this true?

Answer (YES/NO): NO